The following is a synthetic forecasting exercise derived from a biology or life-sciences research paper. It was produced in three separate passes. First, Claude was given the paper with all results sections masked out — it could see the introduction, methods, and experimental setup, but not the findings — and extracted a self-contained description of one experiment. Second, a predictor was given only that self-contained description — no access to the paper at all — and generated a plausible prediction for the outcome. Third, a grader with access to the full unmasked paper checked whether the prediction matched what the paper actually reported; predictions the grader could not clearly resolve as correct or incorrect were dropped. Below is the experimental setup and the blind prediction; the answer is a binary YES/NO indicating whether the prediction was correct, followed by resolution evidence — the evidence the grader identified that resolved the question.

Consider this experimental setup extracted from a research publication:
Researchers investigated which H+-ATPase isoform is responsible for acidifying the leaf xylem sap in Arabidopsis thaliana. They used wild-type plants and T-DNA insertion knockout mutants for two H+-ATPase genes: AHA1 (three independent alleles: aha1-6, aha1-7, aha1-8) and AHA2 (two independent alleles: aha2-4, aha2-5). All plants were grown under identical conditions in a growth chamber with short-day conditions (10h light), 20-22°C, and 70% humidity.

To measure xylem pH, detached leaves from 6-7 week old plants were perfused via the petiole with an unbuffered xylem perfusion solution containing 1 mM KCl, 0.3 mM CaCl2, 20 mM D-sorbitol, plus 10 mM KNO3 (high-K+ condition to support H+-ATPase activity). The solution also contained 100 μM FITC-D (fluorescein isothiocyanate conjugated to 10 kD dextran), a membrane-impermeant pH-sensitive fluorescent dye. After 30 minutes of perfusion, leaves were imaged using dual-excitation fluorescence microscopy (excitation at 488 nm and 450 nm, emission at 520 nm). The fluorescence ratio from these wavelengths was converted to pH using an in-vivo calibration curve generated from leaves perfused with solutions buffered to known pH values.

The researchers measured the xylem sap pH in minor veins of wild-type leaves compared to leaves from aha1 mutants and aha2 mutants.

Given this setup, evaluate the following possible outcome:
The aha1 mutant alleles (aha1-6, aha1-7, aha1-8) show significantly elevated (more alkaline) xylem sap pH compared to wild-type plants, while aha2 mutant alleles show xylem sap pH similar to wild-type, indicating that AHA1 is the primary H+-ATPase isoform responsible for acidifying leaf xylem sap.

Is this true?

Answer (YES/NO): NO